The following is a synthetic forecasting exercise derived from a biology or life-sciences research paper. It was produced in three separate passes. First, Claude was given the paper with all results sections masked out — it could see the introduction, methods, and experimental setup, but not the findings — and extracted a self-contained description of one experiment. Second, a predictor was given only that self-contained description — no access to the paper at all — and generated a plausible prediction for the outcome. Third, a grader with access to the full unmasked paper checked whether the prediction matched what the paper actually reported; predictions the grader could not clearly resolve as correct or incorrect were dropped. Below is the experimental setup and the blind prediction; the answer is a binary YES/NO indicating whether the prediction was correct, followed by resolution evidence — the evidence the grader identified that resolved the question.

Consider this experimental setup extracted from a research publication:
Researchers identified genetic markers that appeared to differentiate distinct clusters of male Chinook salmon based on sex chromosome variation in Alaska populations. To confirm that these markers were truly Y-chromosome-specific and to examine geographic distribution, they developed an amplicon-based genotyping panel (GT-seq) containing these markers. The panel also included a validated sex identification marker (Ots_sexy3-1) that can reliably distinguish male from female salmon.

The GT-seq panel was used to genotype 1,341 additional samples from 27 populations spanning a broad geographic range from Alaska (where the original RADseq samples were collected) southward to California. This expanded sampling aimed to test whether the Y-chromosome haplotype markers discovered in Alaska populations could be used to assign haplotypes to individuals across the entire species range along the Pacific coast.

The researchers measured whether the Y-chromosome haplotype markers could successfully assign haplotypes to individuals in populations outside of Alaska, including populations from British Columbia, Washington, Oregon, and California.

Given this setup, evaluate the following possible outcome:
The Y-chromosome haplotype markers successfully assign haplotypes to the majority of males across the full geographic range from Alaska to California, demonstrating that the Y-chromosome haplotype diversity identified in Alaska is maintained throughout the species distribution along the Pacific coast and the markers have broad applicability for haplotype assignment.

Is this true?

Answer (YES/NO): NO